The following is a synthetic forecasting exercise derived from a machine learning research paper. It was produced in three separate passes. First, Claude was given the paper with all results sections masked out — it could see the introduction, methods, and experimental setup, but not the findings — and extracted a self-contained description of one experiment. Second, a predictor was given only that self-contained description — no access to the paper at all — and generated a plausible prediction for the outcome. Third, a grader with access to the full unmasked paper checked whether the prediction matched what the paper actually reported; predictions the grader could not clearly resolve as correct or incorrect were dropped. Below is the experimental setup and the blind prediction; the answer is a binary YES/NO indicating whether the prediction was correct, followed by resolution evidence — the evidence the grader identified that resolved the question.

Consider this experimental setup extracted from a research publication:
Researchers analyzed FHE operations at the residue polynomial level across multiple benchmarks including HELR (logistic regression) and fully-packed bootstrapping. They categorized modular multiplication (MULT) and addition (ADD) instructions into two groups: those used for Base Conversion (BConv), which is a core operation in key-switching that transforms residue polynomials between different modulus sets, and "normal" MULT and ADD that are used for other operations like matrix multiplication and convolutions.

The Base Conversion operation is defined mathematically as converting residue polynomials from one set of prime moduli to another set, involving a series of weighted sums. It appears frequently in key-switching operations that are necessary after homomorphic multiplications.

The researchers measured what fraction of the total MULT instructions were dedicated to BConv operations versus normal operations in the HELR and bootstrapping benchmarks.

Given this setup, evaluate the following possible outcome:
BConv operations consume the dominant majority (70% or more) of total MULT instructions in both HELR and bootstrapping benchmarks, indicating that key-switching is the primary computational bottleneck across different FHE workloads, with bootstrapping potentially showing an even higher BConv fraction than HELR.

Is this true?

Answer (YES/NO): NO